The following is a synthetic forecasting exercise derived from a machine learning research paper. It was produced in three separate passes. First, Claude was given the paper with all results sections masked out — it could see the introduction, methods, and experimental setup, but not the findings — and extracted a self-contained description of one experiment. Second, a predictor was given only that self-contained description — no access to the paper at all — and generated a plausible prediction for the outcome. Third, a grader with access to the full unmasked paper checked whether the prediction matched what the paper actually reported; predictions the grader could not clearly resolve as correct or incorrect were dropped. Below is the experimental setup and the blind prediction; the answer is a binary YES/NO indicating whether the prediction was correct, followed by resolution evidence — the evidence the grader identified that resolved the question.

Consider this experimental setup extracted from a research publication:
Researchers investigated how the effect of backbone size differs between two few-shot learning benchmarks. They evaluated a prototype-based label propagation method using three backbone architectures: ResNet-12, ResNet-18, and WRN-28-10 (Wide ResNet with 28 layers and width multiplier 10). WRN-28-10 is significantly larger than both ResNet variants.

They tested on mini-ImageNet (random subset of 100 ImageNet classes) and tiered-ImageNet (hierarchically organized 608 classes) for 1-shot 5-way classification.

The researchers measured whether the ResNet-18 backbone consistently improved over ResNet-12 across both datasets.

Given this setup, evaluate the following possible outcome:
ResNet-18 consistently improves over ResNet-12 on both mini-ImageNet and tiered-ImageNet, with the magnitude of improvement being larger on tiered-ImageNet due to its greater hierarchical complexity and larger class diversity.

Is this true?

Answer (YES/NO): NO